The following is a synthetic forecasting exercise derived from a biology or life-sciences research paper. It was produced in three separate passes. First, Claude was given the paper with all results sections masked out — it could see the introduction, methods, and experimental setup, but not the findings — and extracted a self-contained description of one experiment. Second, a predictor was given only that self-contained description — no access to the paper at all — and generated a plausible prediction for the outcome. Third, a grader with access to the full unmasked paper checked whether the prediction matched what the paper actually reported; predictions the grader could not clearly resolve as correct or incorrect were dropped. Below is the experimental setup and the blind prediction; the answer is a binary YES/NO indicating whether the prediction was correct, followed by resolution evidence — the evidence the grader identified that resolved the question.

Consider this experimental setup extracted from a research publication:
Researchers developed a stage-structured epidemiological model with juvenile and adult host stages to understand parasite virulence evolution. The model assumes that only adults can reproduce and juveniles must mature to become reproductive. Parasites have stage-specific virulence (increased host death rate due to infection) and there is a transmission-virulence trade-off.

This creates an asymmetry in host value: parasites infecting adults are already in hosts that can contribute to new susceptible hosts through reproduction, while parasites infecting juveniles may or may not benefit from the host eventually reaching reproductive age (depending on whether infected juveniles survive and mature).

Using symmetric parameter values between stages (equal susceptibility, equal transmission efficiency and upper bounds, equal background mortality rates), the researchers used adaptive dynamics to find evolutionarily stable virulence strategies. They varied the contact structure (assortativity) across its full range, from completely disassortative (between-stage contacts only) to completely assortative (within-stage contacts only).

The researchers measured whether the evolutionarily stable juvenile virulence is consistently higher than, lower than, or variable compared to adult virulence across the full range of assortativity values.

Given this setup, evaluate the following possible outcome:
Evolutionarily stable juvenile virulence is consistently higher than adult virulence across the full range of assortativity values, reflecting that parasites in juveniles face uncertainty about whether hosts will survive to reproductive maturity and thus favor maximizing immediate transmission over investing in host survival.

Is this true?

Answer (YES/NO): NO